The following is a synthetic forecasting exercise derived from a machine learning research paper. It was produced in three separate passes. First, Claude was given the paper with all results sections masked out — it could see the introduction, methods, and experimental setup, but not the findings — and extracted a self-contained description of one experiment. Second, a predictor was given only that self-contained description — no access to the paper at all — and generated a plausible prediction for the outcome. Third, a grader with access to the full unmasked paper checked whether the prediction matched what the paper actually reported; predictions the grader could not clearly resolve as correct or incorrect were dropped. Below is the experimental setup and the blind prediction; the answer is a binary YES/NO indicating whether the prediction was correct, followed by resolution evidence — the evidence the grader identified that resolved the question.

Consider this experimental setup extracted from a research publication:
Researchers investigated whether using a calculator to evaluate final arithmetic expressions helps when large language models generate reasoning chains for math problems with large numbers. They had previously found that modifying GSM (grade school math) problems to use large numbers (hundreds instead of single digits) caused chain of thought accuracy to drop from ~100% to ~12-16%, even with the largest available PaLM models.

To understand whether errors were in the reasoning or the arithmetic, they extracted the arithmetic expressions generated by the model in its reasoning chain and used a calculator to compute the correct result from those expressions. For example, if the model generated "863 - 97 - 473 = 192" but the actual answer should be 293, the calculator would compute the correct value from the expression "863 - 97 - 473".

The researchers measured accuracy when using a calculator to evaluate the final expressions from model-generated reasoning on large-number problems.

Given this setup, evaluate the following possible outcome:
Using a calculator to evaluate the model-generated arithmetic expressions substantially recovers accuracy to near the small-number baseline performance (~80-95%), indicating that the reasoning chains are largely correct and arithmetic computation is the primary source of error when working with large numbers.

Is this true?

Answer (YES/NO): NO